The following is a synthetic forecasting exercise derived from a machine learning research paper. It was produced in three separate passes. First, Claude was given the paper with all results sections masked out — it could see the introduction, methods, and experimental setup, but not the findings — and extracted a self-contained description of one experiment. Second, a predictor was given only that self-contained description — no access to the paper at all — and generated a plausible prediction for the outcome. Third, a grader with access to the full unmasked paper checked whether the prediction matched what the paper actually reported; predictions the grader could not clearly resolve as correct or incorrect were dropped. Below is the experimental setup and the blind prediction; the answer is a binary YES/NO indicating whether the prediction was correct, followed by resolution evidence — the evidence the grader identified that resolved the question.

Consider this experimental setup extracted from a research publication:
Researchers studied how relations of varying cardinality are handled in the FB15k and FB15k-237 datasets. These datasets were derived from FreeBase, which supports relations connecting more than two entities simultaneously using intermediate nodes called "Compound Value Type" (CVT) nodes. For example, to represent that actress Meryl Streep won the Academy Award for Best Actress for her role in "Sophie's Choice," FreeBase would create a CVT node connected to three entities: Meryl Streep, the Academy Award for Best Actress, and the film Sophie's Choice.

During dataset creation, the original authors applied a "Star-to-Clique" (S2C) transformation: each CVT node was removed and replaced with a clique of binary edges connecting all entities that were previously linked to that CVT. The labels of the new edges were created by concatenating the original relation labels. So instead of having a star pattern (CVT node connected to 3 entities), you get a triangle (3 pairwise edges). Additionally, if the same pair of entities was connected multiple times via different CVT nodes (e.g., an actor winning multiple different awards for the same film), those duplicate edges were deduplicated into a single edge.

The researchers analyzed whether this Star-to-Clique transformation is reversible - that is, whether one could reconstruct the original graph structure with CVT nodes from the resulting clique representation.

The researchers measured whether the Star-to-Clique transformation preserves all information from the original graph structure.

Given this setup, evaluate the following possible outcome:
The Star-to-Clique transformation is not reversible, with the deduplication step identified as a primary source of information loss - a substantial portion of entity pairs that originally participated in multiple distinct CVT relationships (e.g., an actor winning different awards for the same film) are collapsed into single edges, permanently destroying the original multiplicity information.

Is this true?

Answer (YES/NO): YES